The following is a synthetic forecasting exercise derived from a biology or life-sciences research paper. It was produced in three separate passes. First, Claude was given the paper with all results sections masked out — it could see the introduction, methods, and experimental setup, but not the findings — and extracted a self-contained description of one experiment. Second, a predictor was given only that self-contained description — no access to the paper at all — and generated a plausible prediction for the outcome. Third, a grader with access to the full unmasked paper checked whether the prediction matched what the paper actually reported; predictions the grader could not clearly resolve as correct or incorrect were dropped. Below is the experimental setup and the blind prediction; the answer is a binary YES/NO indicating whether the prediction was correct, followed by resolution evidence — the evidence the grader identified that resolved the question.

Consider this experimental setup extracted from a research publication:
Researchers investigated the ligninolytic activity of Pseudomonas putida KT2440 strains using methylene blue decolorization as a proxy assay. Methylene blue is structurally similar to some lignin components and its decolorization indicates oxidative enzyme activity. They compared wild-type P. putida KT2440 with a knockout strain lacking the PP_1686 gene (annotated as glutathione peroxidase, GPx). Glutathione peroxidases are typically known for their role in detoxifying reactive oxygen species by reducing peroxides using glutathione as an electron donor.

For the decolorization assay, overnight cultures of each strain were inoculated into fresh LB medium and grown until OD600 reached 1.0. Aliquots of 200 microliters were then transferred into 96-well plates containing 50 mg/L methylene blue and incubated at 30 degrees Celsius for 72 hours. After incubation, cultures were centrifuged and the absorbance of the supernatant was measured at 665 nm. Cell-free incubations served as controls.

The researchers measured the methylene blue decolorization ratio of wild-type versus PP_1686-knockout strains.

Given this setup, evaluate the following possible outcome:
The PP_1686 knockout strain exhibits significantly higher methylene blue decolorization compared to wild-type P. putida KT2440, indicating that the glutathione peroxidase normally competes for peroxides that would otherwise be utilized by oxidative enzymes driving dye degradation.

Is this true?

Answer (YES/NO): NO